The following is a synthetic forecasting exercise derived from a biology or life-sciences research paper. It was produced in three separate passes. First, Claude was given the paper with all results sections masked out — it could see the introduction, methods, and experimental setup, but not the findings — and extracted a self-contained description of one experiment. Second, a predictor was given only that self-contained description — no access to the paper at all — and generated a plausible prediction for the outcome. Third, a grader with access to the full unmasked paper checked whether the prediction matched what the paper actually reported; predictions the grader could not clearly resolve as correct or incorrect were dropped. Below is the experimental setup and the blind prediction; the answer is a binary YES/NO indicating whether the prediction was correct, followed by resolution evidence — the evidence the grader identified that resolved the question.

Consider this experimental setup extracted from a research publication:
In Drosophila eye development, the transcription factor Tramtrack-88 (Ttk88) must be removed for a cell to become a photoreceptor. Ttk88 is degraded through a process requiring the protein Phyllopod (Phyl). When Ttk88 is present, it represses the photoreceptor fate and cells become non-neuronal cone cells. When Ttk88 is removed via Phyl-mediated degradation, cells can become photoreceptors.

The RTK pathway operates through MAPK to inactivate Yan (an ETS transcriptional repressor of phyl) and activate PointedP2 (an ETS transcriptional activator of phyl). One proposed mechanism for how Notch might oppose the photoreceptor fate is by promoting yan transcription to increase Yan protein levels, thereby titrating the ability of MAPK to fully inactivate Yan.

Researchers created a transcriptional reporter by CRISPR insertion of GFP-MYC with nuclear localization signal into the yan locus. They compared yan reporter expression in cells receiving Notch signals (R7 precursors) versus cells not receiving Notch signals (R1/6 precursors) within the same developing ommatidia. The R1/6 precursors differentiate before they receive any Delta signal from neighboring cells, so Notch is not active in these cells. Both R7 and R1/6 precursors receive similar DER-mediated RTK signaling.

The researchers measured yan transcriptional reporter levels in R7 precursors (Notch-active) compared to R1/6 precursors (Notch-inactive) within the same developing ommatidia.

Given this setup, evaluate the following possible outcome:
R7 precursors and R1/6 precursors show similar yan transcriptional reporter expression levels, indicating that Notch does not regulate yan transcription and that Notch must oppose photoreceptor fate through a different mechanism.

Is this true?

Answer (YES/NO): NO